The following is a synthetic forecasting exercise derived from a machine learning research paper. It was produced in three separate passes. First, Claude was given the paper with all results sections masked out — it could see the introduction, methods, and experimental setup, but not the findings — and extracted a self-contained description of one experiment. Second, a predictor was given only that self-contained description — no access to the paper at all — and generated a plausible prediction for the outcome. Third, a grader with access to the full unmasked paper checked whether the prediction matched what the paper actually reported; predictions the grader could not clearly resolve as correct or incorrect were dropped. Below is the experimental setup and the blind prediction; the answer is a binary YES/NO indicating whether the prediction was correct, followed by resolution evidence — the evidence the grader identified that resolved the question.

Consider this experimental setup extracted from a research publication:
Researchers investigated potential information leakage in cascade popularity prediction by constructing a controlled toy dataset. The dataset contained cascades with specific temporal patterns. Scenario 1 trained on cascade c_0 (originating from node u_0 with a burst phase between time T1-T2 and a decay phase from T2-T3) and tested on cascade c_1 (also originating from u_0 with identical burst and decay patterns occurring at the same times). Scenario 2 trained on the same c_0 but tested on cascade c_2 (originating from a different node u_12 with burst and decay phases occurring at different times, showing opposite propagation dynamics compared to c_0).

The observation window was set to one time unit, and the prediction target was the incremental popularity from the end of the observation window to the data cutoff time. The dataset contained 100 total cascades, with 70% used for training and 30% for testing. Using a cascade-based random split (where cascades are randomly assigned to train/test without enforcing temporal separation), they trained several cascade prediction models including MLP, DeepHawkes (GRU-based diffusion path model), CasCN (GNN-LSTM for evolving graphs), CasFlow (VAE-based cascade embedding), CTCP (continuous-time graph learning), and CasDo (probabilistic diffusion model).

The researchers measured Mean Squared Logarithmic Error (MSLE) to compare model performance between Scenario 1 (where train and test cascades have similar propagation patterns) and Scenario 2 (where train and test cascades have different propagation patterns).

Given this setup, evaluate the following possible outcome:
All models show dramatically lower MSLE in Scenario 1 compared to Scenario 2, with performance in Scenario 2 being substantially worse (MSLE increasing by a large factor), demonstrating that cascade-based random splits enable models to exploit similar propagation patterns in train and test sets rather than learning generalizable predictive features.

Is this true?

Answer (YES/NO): NO